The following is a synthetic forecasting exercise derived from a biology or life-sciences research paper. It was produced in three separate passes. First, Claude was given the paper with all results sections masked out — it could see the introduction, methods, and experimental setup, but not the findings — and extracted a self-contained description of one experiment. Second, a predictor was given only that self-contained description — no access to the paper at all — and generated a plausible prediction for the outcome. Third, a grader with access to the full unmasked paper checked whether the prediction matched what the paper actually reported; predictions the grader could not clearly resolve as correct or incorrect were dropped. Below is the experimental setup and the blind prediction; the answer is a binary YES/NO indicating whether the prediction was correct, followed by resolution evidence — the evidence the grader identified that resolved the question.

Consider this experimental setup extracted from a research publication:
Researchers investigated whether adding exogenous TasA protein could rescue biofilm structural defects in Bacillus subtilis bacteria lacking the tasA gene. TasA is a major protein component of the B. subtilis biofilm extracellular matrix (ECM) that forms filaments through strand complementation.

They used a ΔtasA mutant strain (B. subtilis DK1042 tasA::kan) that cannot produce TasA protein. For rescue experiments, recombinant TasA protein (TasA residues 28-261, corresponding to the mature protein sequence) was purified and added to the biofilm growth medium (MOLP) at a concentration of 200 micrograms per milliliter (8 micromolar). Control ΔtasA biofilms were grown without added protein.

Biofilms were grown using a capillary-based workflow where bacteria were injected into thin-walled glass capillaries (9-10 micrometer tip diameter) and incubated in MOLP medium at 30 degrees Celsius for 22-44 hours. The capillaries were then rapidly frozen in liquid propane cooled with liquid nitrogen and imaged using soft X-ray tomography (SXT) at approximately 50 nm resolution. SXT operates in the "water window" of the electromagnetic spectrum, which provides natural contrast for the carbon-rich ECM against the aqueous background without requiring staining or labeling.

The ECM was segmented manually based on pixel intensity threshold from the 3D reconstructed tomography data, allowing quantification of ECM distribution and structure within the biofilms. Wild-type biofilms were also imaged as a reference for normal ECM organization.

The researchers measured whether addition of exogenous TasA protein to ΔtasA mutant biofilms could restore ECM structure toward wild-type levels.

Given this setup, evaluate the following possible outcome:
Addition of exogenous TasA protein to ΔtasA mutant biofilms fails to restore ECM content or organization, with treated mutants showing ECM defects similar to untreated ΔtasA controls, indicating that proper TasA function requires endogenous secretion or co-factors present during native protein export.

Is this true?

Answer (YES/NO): NO